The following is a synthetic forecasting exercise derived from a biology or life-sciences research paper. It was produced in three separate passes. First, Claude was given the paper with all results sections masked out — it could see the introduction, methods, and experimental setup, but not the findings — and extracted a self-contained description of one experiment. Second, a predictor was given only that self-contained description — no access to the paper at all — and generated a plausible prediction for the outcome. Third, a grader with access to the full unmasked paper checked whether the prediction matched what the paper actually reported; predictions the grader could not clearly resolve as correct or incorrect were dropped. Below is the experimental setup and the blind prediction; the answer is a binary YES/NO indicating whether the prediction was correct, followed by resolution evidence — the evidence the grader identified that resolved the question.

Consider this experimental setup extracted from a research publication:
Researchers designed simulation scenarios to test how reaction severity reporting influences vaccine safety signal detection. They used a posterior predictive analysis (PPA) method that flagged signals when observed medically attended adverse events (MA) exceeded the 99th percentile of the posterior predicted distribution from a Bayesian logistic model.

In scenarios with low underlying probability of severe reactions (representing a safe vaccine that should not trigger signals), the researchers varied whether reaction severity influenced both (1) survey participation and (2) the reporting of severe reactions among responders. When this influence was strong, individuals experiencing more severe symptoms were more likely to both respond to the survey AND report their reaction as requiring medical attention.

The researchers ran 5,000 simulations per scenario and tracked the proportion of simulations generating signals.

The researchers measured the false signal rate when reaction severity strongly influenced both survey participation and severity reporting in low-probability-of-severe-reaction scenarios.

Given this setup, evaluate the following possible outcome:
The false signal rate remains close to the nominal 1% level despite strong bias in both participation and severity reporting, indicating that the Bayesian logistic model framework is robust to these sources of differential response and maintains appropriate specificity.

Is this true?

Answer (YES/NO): NO